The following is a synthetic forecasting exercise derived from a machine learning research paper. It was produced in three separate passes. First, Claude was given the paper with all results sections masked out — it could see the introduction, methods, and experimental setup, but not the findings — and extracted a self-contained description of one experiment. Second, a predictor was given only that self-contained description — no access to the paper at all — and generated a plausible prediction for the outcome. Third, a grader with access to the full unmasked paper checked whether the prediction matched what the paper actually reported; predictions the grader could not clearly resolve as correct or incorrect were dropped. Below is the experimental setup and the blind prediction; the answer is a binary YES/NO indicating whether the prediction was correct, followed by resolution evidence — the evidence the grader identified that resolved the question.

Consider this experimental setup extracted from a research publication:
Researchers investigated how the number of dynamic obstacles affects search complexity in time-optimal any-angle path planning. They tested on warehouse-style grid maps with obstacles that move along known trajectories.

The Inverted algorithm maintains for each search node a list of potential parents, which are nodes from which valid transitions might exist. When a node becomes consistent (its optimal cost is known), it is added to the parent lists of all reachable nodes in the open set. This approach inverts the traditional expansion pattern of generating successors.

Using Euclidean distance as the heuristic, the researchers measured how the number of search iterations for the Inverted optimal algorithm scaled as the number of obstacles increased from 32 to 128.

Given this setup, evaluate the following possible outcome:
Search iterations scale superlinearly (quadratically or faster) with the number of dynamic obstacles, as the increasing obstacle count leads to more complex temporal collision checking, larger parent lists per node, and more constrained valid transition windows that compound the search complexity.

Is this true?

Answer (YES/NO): NO